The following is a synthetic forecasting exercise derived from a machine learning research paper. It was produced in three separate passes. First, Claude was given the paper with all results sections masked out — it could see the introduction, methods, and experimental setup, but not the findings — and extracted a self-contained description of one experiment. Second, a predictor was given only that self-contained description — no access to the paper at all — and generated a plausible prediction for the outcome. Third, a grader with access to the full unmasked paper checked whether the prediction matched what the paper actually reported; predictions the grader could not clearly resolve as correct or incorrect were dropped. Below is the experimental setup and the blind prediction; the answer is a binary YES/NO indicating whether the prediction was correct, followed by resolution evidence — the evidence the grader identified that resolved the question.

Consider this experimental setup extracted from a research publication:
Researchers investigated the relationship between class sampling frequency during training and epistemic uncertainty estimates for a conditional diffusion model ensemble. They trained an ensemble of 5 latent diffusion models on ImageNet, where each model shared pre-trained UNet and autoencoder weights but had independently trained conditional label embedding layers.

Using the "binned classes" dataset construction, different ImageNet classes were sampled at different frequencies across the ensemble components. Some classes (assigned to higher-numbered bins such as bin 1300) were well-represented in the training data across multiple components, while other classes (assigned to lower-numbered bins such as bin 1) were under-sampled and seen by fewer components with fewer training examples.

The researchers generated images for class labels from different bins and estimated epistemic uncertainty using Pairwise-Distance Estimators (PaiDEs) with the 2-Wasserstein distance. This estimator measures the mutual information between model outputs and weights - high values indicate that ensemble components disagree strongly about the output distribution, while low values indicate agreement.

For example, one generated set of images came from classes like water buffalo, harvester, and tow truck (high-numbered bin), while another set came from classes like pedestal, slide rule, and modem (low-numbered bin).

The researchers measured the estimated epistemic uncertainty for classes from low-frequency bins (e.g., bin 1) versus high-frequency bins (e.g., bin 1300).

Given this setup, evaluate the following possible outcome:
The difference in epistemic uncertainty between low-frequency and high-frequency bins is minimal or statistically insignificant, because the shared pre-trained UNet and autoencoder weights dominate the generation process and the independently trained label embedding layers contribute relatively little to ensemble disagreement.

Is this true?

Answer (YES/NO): NO